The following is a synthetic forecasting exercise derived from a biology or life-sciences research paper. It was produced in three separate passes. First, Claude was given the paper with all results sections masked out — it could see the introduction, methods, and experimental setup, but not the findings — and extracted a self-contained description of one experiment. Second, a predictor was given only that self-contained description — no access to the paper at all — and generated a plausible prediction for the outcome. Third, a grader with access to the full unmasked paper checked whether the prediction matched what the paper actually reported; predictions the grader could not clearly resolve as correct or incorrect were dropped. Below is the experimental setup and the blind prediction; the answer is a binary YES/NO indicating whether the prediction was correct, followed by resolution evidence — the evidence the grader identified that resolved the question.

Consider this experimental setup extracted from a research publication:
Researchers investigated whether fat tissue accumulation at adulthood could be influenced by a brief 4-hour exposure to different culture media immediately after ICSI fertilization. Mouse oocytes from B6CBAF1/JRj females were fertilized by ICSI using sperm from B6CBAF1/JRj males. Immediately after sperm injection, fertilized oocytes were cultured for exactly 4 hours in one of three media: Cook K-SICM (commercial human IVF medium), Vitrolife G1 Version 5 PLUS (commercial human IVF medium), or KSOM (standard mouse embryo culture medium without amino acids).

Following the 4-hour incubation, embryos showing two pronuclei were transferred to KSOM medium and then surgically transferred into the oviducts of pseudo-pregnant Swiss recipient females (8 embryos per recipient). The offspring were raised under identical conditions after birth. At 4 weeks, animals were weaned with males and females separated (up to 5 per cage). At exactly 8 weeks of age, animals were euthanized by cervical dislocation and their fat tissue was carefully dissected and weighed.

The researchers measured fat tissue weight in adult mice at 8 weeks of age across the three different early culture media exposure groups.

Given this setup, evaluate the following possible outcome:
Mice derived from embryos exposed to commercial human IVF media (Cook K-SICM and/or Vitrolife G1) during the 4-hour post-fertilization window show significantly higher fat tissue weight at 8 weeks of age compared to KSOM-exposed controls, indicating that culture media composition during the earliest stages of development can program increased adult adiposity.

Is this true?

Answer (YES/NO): NO